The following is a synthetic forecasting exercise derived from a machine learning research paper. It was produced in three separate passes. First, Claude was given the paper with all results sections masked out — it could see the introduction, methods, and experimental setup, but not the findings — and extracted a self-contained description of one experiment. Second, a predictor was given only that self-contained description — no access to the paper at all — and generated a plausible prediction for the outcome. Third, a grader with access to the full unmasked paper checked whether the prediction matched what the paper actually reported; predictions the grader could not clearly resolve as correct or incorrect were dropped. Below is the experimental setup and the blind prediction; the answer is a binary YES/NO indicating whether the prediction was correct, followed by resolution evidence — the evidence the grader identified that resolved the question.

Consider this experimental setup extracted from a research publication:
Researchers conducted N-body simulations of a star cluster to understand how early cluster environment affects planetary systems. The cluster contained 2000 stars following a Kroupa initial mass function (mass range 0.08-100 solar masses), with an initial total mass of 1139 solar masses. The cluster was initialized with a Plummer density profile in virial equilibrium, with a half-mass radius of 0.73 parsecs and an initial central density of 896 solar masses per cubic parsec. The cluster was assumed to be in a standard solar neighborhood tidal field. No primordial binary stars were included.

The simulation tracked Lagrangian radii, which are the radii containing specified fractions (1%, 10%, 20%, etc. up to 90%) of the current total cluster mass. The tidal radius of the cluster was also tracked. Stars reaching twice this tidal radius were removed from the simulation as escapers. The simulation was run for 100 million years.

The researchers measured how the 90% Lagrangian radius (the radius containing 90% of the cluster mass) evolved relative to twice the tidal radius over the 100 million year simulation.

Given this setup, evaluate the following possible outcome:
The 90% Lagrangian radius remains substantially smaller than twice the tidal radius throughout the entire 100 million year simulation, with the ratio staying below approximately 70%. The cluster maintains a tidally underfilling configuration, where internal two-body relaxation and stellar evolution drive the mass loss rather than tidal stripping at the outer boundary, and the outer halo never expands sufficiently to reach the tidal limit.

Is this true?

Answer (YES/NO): NO